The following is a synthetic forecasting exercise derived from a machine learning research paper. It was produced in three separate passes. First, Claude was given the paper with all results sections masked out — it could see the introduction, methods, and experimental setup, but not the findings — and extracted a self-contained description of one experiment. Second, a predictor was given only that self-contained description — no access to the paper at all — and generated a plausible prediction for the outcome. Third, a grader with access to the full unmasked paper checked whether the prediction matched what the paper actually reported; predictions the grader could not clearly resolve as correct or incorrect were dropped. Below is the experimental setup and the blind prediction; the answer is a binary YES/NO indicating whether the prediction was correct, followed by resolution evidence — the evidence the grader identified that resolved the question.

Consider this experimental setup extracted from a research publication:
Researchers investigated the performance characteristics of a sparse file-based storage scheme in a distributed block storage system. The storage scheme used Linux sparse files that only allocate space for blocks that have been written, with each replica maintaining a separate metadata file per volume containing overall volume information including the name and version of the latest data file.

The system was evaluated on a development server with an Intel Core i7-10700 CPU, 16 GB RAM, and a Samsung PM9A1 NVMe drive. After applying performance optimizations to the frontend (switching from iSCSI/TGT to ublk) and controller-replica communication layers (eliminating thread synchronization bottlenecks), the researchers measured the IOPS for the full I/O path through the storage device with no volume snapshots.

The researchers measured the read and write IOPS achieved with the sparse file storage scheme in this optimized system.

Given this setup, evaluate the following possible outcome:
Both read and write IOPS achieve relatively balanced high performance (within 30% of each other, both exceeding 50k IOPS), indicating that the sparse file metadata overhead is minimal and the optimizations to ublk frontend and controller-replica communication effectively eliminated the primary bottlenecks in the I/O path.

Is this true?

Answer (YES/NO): NO